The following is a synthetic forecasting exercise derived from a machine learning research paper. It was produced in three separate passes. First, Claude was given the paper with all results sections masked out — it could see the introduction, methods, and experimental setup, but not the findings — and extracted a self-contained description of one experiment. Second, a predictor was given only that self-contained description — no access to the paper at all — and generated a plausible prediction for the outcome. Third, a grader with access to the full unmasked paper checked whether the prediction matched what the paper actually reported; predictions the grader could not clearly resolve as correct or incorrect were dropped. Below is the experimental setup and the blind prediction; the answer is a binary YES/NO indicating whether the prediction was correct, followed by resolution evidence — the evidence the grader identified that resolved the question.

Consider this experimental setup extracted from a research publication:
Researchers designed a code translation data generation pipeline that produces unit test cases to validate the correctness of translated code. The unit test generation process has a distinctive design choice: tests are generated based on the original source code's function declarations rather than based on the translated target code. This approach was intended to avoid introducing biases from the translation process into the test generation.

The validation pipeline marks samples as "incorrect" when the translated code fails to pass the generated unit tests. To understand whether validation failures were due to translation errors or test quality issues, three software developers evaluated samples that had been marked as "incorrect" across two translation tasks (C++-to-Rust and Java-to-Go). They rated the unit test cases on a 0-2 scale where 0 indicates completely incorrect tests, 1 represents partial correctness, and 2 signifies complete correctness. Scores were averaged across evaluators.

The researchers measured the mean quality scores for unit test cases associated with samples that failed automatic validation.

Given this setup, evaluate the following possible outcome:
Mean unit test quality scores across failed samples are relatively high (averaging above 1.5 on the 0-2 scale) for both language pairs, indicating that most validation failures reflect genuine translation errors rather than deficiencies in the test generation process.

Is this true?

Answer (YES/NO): NO